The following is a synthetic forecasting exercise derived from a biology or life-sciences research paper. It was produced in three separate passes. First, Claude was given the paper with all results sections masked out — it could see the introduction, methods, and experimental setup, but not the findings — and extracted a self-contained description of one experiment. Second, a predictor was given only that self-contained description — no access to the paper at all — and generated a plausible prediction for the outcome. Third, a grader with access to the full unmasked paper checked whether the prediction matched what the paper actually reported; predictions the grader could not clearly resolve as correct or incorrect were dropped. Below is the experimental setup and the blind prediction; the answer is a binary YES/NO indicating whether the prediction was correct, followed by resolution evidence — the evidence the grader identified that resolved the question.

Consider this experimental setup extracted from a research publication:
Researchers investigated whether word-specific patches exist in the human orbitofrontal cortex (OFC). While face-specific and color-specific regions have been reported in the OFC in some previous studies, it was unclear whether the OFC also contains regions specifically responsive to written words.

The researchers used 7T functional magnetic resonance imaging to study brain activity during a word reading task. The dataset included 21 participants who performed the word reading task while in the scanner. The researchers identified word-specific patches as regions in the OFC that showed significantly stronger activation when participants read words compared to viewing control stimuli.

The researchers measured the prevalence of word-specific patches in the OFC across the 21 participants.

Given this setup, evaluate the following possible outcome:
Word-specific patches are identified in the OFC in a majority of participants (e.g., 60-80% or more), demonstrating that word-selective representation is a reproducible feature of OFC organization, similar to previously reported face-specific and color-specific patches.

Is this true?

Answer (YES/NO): YES